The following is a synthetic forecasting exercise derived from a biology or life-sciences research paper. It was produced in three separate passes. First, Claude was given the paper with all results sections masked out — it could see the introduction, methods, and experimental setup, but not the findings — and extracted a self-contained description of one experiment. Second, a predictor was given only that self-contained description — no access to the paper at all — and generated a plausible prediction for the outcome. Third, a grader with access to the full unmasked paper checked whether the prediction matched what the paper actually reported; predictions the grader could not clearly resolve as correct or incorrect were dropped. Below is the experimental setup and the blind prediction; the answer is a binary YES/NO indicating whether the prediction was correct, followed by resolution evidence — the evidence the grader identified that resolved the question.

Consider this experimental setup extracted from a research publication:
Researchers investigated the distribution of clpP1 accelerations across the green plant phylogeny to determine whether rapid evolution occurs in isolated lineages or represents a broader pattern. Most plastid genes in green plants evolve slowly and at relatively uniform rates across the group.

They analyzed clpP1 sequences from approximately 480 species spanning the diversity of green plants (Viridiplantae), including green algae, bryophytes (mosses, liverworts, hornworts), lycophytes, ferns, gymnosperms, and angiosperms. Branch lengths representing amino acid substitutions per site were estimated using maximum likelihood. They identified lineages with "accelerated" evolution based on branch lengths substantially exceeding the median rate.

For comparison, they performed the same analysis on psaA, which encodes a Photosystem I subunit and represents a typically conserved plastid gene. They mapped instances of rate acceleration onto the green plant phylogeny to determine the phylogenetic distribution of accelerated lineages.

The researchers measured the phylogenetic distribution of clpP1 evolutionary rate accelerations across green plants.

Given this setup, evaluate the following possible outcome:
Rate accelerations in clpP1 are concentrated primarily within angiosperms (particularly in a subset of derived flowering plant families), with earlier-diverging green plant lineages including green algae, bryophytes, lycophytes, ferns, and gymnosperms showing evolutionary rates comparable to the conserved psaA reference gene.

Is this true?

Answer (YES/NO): NO